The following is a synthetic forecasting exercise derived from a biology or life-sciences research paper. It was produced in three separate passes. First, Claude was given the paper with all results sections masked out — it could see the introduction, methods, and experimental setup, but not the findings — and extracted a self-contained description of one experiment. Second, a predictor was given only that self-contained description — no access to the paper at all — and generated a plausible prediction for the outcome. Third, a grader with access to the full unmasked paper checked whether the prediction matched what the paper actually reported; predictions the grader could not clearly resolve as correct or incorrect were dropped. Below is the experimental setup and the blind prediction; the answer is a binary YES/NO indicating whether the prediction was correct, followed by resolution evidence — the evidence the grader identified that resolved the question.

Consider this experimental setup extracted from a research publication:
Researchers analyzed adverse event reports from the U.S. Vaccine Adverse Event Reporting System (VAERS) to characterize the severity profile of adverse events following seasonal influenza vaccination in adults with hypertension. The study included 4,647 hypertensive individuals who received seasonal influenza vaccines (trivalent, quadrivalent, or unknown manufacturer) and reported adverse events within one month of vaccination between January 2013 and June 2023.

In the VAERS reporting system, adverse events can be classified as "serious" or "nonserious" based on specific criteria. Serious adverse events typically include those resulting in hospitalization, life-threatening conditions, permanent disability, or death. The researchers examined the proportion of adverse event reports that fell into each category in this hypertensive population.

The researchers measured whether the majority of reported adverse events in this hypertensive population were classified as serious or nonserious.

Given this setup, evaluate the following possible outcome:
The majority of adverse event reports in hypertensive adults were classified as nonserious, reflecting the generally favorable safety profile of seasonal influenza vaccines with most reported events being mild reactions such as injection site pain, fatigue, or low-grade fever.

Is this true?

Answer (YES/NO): YES